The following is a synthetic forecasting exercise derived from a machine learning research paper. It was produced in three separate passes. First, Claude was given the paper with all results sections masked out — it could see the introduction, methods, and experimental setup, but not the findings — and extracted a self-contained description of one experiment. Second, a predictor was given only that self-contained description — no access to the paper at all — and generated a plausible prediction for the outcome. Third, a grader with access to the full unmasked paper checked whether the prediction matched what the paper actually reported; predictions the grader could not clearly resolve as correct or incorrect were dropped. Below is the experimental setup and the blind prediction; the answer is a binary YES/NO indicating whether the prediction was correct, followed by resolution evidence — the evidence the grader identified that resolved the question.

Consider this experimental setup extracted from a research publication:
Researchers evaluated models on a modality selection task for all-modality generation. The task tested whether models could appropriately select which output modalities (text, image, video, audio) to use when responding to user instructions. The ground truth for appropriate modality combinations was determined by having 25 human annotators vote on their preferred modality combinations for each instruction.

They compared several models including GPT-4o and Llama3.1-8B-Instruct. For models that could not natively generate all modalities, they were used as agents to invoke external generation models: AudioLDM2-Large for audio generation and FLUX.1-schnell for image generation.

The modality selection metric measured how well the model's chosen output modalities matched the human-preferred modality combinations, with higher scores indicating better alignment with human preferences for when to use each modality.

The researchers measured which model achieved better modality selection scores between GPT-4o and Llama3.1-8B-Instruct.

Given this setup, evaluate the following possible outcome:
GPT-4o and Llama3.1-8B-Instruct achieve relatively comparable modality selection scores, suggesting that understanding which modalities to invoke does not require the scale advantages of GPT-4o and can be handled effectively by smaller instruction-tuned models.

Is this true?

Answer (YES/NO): NO